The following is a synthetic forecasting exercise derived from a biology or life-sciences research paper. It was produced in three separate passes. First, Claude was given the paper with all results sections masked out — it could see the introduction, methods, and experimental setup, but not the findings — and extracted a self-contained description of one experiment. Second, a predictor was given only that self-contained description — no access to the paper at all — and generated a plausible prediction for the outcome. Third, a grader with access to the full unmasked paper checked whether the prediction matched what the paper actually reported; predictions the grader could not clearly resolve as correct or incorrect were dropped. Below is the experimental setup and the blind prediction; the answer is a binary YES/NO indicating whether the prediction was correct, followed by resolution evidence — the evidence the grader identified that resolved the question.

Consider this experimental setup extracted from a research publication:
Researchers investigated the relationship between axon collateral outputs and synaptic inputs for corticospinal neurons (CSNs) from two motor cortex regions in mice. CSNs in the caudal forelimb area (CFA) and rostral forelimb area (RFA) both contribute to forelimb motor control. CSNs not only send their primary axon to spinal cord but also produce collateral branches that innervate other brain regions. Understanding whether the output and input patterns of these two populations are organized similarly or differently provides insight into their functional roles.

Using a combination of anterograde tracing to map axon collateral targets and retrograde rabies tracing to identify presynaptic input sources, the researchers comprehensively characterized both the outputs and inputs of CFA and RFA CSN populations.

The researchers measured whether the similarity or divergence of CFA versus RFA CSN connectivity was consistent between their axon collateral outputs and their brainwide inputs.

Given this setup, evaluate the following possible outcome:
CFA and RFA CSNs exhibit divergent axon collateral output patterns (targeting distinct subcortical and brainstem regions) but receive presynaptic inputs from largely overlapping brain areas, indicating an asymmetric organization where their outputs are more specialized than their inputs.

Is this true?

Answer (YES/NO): NO